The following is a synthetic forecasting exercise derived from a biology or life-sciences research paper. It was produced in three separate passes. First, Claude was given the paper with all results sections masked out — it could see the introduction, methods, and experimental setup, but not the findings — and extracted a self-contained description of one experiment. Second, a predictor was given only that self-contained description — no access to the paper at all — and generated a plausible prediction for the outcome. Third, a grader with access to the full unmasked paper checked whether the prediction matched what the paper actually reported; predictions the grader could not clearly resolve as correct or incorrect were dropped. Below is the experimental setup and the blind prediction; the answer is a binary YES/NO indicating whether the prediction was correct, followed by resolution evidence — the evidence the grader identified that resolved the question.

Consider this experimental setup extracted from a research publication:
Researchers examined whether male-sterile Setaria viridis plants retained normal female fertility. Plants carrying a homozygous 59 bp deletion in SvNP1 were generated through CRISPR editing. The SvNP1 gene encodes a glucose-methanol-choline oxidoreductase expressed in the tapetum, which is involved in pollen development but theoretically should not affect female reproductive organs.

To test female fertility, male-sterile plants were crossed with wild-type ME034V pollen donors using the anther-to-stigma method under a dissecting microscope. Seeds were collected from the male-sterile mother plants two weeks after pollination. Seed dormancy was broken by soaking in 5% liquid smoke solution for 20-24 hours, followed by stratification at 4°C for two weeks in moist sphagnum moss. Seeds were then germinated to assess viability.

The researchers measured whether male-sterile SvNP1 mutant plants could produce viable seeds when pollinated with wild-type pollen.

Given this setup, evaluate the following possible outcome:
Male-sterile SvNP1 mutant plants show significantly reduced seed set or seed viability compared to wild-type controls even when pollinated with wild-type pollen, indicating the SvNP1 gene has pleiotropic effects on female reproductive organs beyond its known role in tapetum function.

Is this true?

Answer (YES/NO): NO